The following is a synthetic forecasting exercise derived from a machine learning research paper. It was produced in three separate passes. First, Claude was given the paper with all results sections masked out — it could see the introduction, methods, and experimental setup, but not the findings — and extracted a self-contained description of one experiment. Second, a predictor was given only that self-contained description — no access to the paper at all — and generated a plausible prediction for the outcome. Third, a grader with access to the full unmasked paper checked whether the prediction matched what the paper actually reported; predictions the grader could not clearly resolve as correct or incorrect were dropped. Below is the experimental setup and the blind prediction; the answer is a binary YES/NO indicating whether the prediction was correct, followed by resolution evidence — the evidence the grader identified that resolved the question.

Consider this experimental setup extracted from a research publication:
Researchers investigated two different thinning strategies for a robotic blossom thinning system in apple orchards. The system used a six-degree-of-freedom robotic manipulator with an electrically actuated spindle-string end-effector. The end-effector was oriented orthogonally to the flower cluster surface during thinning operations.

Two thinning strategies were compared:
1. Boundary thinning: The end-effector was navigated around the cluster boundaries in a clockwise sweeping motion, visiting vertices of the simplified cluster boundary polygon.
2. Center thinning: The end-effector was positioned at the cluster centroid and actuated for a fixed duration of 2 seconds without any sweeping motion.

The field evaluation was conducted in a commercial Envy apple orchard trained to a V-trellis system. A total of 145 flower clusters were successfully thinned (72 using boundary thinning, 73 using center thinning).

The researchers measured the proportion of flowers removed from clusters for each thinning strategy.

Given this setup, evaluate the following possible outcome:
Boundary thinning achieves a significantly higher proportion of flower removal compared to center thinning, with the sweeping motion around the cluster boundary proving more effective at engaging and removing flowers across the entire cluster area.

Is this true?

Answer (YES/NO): YES